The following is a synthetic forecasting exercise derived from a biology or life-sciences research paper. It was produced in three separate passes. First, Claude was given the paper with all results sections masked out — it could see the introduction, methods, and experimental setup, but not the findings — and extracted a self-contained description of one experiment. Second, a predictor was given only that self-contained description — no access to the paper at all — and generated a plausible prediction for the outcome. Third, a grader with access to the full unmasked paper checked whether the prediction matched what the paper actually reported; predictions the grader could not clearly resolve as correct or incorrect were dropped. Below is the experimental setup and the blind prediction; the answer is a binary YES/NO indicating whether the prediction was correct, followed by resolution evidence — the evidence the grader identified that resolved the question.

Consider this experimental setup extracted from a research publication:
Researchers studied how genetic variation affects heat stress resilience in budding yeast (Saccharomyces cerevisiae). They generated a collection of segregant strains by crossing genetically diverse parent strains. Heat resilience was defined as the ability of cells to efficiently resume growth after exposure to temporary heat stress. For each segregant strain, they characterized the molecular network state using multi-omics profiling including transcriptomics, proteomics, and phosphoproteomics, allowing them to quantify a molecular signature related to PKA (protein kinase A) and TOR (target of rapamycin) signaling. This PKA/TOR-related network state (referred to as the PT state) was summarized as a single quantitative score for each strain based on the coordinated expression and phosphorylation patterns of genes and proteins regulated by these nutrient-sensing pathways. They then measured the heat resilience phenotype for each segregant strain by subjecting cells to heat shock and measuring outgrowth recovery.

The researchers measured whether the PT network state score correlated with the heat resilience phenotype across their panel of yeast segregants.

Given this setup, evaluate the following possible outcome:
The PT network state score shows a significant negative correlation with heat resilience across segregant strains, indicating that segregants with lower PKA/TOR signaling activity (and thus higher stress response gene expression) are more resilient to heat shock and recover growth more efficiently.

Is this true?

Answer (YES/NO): YES